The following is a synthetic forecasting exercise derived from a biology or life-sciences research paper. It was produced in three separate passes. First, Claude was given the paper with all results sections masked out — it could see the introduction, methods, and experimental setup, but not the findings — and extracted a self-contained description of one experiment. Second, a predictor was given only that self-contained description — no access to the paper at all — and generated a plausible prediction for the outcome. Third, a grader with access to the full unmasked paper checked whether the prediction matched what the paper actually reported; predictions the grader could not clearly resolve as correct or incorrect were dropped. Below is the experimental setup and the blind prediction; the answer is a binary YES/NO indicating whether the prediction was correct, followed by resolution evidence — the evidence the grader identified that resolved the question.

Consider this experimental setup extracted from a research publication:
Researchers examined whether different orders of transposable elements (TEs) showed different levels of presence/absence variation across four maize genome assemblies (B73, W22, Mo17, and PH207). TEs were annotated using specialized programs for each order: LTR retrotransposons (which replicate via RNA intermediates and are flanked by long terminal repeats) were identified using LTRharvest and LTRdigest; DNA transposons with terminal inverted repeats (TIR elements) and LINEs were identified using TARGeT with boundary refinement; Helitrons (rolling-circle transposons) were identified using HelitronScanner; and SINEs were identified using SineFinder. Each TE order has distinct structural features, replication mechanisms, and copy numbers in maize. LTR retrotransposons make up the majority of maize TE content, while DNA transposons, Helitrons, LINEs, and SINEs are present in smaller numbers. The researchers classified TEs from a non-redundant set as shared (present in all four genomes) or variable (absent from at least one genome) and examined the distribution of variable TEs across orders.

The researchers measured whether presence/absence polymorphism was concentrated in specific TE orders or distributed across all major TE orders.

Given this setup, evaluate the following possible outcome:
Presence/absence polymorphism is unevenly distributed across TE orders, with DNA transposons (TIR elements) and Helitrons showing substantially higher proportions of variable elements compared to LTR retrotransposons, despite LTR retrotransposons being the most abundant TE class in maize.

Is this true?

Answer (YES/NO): NO